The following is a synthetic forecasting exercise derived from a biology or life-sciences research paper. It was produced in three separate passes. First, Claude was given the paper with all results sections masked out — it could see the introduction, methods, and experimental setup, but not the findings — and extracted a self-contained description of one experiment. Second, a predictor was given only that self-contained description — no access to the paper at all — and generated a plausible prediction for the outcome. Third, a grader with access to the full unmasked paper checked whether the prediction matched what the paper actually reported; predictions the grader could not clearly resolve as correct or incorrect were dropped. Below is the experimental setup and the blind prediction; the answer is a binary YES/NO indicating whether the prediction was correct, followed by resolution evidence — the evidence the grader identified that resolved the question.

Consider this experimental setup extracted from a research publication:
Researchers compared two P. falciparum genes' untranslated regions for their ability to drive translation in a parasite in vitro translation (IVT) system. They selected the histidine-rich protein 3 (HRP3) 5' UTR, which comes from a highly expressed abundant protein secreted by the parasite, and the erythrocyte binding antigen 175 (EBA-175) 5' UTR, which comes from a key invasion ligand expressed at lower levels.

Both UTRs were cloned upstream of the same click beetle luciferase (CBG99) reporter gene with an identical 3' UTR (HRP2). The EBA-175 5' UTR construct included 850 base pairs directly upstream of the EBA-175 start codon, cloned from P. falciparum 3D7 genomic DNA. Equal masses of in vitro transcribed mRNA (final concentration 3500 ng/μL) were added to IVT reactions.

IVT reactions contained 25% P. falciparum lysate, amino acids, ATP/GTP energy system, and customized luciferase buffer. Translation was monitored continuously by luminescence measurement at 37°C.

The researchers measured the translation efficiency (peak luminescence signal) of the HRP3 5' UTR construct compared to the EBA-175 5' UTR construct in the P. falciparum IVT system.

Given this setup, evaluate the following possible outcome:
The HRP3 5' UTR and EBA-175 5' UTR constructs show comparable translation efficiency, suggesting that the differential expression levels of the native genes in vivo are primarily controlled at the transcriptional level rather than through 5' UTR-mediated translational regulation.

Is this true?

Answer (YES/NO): NO